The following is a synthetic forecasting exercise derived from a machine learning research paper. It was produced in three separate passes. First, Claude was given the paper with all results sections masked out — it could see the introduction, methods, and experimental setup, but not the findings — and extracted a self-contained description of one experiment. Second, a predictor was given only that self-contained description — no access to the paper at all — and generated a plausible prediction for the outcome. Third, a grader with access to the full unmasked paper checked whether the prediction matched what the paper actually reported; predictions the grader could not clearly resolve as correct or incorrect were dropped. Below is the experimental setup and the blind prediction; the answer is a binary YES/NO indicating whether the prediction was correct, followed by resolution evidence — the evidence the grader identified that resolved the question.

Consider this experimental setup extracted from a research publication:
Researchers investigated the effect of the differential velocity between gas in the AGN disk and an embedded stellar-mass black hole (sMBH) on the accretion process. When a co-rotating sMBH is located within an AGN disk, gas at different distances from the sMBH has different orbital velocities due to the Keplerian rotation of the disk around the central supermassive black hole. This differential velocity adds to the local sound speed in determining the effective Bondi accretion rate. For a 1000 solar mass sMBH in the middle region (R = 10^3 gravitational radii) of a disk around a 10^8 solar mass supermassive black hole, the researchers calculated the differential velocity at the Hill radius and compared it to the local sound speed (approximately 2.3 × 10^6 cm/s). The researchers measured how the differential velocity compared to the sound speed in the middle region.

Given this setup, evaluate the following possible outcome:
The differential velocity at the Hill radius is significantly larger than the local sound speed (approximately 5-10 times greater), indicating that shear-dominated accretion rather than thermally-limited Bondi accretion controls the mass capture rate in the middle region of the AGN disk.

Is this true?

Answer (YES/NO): NO